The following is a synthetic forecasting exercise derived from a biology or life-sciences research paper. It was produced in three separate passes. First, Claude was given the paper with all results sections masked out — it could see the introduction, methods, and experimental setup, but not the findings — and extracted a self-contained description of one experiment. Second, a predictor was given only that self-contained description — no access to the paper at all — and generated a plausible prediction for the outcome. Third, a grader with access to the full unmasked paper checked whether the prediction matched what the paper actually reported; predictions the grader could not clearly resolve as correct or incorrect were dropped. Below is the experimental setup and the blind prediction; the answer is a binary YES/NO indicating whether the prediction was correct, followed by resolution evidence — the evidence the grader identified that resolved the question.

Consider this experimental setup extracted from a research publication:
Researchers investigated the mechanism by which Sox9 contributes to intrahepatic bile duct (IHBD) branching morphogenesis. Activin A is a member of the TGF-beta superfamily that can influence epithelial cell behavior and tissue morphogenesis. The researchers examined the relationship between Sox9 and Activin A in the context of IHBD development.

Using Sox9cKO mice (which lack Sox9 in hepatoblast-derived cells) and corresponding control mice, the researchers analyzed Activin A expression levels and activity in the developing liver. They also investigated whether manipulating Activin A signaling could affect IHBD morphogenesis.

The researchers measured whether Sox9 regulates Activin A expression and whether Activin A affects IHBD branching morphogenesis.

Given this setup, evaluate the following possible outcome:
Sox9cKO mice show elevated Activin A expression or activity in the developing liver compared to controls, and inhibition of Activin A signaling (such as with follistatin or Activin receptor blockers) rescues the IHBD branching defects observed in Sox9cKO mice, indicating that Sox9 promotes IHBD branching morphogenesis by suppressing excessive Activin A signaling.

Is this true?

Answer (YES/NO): YES